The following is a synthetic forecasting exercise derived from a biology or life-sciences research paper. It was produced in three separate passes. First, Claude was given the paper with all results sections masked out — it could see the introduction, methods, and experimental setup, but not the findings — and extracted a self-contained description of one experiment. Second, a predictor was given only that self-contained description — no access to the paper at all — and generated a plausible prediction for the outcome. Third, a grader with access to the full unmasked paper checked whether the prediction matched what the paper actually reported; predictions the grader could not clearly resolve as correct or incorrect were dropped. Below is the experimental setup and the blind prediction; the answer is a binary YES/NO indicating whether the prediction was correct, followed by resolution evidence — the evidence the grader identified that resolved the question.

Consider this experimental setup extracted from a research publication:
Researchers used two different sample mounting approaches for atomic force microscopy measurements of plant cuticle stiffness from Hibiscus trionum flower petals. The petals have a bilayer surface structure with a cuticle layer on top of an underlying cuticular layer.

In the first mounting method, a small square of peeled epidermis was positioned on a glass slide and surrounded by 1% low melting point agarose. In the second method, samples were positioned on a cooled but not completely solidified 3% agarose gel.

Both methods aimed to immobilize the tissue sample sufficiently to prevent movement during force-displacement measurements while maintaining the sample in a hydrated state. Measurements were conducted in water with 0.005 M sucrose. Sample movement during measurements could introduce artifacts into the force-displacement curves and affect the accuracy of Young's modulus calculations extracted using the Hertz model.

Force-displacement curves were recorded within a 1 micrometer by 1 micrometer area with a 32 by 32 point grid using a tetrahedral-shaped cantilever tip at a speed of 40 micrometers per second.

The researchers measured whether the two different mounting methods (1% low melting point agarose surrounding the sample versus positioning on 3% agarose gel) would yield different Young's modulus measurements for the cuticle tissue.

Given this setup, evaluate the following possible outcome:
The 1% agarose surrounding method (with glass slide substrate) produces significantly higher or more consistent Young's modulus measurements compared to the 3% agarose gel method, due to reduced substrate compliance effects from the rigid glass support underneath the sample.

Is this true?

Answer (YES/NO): NO